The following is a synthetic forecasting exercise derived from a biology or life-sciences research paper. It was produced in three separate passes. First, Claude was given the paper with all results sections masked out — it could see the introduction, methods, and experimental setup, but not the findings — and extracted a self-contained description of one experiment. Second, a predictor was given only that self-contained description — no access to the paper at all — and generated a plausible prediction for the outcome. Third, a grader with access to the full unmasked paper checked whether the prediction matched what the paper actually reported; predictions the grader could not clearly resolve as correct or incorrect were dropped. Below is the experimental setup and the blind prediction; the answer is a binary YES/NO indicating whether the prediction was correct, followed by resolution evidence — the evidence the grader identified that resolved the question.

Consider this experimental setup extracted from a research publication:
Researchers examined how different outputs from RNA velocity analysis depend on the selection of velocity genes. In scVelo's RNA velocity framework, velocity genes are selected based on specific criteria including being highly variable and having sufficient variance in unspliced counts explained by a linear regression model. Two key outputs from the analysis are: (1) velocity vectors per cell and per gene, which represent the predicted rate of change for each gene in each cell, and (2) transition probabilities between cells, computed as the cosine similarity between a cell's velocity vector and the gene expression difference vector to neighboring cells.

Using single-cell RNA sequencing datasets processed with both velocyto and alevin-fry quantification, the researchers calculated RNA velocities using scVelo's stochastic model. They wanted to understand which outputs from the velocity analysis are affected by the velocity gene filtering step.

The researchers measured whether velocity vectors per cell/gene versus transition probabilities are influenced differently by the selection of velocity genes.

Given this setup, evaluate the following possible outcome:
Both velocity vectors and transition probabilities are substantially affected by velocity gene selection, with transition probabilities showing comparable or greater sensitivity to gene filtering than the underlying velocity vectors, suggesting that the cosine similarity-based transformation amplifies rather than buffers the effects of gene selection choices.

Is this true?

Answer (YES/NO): NO